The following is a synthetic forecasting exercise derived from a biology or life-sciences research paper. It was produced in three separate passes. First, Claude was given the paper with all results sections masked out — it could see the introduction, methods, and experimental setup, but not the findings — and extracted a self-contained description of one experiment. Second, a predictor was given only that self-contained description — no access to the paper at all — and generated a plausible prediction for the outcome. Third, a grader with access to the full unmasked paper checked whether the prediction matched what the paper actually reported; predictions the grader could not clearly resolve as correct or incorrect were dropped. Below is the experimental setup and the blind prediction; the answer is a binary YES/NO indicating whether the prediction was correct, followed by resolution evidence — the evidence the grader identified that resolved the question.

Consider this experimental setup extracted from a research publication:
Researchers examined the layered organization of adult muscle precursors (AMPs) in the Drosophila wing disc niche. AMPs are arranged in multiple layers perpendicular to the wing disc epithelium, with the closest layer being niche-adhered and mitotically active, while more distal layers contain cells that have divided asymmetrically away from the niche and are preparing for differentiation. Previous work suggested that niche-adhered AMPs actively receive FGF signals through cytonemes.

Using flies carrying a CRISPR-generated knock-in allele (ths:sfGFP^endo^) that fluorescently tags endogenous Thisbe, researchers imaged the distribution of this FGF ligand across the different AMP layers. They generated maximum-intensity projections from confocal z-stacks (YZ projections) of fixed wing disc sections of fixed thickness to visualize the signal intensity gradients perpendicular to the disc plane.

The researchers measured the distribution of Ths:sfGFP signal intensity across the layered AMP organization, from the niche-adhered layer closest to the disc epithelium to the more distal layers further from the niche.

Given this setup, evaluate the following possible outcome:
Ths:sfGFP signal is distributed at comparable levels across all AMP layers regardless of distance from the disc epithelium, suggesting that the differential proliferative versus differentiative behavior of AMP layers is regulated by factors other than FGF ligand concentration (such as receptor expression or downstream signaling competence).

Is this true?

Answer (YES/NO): NO